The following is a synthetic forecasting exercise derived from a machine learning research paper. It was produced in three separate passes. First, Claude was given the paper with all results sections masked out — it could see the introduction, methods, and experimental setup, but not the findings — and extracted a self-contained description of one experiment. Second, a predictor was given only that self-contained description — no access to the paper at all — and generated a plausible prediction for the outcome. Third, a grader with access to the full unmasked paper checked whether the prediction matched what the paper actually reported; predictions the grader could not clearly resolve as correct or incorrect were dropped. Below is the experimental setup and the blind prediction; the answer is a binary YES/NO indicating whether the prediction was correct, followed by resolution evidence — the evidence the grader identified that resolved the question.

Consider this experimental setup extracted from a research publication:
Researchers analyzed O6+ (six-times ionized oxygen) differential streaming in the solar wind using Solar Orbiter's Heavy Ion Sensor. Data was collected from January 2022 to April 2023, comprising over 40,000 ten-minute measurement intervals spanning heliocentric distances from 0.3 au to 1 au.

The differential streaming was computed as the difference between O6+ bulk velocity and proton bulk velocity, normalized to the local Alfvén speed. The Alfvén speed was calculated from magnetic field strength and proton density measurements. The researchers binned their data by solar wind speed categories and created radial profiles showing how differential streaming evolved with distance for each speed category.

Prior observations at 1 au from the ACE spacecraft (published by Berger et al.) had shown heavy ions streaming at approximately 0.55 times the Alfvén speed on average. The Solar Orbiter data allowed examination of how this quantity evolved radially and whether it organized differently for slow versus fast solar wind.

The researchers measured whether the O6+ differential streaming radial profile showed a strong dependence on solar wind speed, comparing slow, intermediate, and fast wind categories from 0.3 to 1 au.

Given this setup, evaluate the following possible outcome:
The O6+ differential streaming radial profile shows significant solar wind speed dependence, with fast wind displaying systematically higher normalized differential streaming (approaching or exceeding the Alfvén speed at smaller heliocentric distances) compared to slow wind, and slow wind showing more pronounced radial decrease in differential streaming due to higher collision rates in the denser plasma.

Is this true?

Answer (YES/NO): NO